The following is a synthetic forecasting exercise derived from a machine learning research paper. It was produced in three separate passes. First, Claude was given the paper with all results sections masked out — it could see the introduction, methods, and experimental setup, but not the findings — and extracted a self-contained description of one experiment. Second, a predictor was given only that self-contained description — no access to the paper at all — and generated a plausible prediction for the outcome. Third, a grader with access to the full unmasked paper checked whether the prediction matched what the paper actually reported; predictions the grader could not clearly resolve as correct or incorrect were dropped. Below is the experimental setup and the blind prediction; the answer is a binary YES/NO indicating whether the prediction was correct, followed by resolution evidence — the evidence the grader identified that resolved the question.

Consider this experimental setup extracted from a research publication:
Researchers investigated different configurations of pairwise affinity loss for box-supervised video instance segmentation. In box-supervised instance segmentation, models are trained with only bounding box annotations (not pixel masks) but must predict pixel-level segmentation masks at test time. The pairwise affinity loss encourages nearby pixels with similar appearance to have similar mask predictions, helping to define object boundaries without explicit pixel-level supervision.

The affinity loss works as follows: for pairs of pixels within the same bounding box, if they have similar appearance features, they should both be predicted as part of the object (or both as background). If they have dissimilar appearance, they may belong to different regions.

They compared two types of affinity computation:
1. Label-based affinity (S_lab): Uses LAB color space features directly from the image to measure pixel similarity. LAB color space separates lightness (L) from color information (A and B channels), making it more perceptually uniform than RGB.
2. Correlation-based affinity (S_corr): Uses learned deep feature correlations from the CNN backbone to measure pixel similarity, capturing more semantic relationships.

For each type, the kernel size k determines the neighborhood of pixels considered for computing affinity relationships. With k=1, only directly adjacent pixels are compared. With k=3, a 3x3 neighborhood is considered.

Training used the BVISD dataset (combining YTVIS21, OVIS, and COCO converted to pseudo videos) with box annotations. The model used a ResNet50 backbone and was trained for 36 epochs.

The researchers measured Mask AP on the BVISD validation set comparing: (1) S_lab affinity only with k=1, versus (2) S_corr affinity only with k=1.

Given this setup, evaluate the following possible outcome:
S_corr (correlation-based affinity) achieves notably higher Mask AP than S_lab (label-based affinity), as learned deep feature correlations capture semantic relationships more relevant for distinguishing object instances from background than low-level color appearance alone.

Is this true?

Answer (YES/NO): NO